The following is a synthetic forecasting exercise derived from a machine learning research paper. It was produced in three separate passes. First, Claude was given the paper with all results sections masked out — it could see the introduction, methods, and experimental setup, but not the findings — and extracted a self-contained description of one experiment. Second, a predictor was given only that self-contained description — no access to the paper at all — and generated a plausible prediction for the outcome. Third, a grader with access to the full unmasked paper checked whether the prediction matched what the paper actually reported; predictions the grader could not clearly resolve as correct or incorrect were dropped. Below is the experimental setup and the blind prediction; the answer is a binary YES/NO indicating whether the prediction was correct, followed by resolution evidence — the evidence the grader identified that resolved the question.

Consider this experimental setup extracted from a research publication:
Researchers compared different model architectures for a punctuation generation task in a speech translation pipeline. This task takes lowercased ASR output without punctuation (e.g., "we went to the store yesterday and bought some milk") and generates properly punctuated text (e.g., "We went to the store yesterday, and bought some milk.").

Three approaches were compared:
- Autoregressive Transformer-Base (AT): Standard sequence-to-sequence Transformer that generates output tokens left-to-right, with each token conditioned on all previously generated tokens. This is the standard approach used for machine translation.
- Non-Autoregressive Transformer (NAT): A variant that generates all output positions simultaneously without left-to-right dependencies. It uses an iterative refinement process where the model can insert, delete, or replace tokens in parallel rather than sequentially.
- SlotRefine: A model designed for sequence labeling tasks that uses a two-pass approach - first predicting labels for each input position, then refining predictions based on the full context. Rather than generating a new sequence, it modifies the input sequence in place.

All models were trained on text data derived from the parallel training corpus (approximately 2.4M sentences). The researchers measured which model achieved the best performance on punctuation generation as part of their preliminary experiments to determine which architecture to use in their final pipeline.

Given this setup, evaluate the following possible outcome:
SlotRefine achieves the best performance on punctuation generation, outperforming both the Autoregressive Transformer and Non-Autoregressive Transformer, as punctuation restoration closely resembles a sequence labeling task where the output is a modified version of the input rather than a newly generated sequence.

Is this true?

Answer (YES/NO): YES